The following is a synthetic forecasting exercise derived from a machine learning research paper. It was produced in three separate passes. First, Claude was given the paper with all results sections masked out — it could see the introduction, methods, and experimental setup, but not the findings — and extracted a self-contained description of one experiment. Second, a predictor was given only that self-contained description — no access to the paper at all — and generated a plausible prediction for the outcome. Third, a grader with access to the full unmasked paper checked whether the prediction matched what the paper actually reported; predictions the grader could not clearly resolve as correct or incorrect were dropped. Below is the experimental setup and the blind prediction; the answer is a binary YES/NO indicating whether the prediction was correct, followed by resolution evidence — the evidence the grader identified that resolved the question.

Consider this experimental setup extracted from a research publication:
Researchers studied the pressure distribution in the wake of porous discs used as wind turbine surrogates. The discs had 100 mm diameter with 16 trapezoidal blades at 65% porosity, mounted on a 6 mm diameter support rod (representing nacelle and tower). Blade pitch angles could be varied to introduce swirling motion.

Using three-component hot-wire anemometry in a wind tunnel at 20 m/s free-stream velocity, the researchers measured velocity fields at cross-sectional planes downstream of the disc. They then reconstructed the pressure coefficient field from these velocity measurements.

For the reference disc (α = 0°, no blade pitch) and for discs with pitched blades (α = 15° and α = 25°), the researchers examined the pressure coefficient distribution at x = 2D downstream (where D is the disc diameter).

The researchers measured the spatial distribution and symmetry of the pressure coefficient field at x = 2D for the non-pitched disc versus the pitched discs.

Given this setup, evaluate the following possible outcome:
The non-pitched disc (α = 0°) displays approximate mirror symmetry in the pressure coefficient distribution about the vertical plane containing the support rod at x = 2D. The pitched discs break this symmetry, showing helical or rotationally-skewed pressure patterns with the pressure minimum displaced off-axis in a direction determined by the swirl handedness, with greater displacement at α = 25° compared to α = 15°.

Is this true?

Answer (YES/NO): NO